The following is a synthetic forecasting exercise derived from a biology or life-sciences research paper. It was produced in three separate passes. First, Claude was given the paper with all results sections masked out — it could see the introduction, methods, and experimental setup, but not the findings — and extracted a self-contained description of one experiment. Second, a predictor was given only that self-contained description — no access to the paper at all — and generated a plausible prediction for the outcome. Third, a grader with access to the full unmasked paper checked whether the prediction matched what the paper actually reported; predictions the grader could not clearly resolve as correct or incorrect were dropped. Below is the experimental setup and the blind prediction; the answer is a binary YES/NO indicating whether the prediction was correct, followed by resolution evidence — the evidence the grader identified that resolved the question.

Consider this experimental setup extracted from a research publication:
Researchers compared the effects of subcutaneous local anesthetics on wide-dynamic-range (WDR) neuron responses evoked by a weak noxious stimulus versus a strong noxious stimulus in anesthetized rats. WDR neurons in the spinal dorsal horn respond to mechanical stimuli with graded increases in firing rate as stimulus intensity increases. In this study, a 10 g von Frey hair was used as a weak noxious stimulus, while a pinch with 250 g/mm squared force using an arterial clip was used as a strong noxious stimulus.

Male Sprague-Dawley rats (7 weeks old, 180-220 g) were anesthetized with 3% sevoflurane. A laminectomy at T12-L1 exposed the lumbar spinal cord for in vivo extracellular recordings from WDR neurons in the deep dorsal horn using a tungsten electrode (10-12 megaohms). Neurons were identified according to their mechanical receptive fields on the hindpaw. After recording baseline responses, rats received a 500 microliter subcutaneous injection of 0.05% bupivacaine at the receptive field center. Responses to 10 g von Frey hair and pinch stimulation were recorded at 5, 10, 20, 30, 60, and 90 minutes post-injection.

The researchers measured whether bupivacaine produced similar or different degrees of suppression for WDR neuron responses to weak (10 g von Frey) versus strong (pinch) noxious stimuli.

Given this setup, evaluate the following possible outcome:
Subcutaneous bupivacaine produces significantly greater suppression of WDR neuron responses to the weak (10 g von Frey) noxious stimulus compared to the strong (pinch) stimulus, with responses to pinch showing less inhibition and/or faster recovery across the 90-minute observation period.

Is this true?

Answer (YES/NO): NO